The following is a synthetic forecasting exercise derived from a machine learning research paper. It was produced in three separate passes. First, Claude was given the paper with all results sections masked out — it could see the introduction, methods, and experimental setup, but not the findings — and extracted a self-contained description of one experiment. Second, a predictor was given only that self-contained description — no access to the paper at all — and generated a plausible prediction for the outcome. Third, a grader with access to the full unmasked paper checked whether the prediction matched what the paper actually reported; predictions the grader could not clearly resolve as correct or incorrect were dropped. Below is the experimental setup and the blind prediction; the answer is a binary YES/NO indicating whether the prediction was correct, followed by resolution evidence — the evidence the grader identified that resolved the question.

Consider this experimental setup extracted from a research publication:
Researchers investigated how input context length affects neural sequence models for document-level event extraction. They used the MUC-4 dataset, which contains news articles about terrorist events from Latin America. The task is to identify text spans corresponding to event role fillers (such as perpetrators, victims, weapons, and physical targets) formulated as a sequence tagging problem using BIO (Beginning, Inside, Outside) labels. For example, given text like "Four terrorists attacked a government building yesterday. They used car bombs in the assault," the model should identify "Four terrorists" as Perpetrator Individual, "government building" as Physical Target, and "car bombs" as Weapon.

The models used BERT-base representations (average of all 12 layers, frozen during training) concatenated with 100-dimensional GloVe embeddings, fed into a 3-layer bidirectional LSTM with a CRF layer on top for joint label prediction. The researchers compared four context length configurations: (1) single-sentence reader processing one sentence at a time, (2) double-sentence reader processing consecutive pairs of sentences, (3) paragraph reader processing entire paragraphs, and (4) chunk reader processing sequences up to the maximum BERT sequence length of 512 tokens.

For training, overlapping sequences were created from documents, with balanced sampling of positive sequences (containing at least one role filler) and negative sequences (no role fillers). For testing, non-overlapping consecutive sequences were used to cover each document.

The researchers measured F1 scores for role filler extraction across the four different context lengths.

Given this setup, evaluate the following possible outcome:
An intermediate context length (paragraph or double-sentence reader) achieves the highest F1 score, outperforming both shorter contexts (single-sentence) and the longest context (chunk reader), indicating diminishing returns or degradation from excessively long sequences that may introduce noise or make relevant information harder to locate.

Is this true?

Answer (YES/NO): YES